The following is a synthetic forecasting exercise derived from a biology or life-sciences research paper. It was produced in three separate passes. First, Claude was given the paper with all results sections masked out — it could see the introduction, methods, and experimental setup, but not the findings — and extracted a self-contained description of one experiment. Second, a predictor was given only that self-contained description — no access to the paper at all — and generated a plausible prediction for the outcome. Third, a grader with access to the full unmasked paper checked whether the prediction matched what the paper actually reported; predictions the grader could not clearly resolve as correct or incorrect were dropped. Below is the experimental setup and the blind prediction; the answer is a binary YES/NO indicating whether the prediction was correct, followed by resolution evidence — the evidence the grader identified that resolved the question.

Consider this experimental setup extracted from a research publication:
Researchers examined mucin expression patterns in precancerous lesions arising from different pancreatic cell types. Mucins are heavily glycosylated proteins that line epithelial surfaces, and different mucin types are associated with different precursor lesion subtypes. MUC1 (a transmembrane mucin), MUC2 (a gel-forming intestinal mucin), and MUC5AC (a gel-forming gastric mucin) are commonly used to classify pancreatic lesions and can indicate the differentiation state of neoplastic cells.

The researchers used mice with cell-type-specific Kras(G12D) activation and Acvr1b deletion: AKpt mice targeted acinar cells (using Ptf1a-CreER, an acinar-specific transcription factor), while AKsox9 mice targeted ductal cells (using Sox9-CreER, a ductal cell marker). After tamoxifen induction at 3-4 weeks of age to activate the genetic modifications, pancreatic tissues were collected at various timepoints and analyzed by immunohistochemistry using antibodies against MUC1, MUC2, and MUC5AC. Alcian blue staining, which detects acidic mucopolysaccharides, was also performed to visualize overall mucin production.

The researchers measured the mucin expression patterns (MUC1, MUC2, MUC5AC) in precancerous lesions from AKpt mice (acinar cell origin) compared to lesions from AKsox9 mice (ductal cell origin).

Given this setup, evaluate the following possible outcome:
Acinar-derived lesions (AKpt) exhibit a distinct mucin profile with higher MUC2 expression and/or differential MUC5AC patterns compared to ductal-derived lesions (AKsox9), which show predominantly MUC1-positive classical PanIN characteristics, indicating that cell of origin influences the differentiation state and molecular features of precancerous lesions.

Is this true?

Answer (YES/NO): NO